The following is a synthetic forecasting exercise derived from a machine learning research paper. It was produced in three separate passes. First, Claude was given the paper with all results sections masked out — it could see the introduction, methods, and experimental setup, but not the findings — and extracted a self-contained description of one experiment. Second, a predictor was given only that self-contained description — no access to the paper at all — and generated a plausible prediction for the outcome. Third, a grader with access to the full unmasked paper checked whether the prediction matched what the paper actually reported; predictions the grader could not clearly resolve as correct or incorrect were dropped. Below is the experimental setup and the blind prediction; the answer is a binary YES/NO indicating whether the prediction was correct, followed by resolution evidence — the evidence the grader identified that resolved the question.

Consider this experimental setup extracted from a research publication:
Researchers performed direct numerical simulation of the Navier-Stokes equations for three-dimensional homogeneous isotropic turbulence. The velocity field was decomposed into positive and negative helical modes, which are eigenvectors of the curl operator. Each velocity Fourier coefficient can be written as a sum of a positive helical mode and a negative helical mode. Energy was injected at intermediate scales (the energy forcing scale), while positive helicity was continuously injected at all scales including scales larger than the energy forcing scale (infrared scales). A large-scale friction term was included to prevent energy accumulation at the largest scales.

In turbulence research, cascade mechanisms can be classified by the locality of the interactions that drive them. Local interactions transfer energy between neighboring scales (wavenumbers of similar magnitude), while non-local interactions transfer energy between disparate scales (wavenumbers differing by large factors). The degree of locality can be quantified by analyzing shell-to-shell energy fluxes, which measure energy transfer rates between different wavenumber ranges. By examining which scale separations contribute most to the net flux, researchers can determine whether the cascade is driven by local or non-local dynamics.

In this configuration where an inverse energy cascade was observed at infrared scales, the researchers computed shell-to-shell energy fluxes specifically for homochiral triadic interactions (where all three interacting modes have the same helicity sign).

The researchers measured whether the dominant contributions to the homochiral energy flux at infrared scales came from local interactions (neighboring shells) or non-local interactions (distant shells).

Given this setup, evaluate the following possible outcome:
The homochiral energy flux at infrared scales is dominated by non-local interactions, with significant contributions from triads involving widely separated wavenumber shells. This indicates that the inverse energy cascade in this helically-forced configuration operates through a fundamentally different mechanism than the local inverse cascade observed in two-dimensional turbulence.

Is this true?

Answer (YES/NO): NO